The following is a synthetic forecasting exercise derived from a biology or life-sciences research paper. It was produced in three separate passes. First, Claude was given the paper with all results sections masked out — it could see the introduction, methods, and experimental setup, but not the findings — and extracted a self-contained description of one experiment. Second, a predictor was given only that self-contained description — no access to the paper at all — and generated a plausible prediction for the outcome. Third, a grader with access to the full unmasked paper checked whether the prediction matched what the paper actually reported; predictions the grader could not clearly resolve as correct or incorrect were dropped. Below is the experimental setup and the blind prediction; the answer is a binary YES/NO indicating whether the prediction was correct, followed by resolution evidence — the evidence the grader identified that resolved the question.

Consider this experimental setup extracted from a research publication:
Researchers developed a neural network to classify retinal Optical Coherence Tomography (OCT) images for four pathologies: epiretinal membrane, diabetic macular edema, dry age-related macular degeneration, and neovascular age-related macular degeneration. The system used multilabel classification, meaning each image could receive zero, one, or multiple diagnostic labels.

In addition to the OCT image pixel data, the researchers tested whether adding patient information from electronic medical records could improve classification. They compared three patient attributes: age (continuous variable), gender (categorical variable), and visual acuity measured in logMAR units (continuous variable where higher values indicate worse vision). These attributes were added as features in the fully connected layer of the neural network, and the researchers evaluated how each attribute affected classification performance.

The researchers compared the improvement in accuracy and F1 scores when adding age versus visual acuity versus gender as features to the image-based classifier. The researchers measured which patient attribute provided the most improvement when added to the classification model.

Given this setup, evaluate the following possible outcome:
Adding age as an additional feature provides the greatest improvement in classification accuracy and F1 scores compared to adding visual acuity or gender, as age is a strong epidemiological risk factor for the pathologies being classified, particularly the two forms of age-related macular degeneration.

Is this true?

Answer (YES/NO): NO